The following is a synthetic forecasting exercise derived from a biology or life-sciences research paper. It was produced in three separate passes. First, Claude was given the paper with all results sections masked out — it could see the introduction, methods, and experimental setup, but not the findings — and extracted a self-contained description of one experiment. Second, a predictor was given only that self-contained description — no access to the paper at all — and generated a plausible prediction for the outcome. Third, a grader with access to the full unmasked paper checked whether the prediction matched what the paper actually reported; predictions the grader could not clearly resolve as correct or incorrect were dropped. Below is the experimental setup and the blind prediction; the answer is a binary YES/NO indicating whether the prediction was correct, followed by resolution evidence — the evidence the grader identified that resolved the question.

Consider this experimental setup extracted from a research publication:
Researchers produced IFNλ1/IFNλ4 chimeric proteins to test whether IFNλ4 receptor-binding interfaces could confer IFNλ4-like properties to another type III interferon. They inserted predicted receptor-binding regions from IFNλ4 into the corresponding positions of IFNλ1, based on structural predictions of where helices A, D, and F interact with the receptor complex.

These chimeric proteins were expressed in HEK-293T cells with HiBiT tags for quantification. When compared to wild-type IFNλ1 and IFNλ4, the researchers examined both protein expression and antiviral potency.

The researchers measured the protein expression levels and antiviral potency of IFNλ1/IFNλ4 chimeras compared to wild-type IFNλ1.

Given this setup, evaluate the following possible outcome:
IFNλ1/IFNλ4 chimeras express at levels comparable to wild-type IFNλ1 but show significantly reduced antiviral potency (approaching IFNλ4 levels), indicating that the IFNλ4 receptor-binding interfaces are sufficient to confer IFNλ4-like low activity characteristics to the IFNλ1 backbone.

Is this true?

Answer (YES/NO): NO